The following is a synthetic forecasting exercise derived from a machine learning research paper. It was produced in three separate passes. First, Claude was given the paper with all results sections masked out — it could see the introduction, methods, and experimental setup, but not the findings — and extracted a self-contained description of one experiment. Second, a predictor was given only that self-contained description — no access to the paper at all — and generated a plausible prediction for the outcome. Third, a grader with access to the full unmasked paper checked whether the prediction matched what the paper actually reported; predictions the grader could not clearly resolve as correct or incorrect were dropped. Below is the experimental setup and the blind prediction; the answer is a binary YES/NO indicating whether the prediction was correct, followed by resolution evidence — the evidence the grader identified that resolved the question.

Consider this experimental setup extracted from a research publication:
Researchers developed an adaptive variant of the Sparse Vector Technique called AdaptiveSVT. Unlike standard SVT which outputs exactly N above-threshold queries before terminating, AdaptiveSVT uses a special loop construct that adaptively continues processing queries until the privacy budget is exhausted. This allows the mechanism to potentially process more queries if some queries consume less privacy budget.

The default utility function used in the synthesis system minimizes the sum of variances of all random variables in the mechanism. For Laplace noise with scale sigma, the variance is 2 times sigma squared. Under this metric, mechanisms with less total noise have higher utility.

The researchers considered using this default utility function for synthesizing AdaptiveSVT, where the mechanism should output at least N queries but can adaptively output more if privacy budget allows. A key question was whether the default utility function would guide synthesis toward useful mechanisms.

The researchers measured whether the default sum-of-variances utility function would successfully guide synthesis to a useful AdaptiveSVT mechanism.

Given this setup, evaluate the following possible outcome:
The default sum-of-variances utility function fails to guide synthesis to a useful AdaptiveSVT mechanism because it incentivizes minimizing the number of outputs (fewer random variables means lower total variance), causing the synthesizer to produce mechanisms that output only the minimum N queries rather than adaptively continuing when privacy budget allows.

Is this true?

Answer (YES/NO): NO